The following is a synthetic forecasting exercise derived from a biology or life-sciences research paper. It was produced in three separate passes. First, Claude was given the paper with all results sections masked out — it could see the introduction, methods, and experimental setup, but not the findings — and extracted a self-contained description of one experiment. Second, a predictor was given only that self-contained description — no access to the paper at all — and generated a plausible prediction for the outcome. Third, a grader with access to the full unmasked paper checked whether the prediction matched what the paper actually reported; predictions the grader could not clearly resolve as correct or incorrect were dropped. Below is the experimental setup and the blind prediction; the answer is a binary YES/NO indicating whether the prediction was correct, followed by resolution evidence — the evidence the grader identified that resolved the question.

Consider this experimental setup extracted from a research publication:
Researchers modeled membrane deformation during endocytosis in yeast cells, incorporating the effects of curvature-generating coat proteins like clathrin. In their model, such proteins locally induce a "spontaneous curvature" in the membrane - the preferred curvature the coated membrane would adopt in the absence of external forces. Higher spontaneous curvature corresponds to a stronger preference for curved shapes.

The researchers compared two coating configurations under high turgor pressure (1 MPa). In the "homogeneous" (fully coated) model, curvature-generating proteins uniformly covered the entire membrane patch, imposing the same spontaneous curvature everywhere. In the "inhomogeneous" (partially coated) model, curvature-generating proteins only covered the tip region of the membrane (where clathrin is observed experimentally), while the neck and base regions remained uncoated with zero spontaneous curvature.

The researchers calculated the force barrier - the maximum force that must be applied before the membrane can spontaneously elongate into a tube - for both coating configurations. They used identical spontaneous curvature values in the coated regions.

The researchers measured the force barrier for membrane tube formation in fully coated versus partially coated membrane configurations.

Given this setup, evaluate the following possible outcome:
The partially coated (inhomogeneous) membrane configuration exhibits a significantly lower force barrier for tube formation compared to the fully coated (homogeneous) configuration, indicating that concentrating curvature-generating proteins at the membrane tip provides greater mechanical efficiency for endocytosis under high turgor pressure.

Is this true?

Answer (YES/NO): YES